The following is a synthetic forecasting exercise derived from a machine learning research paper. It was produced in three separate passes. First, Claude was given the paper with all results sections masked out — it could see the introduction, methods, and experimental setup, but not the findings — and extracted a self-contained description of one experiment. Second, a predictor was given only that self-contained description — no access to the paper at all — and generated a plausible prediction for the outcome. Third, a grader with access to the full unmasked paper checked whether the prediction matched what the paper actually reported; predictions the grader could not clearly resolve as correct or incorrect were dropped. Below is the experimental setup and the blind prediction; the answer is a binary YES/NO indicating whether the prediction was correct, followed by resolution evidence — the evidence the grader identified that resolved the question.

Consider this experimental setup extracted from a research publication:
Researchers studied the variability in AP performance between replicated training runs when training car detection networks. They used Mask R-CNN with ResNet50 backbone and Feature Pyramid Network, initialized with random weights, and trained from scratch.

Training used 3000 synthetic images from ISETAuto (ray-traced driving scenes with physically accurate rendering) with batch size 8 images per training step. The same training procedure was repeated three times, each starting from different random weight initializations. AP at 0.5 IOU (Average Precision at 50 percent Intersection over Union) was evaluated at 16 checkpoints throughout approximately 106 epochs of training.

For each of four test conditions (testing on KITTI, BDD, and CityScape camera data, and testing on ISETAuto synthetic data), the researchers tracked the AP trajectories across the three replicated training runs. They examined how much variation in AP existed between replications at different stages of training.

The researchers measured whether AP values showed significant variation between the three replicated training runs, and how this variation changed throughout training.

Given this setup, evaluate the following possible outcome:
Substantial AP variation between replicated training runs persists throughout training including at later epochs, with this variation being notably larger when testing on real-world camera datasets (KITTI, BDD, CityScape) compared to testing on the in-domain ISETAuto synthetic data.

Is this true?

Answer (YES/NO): NO